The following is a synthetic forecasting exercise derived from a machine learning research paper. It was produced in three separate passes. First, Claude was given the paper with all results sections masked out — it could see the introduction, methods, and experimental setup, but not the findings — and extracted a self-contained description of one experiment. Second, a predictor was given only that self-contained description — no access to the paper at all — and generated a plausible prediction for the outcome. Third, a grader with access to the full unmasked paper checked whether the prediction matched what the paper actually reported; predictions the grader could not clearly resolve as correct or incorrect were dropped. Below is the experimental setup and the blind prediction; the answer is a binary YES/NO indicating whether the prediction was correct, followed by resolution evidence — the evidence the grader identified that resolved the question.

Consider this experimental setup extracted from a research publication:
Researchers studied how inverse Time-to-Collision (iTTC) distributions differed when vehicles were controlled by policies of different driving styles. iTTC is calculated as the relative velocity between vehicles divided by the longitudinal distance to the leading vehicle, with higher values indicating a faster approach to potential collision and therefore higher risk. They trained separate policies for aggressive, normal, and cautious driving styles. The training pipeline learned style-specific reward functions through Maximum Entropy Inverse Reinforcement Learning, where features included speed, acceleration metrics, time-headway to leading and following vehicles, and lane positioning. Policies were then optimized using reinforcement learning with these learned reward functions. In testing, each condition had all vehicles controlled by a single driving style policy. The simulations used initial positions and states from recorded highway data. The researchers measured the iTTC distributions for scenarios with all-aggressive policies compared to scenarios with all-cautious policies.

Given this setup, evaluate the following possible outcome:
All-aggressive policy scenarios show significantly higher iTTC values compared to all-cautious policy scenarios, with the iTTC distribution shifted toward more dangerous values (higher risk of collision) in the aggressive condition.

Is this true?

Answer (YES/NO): YES